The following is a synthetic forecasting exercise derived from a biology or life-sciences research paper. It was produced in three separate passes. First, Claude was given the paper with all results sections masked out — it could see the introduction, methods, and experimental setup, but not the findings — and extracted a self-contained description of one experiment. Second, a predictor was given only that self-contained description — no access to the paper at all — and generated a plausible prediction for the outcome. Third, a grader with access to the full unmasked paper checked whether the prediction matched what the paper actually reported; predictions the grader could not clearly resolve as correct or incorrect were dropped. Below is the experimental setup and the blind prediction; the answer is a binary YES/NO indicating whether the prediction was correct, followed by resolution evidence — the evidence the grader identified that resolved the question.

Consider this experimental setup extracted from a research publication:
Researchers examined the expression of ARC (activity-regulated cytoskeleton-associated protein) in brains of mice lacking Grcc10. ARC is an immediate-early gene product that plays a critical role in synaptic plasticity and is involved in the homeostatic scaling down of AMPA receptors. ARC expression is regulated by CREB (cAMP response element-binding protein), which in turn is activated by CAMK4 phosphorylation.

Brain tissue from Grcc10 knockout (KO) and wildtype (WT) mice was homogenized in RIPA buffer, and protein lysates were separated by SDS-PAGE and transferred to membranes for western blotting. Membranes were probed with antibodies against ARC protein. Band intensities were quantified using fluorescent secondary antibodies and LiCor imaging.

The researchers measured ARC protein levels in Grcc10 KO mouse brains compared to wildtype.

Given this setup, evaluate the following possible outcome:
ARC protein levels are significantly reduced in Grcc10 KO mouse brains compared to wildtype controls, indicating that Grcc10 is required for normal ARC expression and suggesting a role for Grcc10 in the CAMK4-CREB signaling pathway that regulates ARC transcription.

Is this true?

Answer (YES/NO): YES